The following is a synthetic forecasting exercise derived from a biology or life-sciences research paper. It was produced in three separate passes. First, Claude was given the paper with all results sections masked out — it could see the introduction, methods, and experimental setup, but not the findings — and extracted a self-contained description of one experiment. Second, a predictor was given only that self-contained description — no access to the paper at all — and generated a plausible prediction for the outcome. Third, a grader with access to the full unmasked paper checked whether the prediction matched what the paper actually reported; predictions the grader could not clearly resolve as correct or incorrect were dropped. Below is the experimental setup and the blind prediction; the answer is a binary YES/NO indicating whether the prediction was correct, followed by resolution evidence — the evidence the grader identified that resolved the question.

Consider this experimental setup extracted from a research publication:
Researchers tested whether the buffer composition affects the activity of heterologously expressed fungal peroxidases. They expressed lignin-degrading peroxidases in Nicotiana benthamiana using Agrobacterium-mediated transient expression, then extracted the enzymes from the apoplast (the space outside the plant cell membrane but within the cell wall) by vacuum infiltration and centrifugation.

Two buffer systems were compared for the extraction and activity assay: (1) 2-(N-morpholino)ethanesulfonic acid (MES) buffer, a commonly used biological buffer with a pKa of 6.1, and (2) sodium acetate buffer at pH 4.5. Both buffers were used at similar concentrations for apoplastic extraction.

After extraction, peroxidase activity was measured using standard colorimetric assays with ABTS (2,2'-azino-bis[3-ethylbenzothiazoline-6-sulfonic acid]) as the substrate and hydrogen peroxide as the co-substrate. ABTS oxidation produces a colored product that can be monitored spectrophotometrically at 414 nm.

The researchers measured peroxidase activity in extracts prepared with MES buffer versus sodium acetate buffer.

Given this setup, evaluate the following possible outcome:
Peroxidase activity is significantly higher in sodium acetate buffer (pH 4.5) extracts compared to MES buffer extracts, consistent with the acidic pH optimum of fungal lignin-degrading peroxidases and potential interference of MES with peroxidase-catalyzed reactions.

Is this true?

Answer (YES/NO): YES